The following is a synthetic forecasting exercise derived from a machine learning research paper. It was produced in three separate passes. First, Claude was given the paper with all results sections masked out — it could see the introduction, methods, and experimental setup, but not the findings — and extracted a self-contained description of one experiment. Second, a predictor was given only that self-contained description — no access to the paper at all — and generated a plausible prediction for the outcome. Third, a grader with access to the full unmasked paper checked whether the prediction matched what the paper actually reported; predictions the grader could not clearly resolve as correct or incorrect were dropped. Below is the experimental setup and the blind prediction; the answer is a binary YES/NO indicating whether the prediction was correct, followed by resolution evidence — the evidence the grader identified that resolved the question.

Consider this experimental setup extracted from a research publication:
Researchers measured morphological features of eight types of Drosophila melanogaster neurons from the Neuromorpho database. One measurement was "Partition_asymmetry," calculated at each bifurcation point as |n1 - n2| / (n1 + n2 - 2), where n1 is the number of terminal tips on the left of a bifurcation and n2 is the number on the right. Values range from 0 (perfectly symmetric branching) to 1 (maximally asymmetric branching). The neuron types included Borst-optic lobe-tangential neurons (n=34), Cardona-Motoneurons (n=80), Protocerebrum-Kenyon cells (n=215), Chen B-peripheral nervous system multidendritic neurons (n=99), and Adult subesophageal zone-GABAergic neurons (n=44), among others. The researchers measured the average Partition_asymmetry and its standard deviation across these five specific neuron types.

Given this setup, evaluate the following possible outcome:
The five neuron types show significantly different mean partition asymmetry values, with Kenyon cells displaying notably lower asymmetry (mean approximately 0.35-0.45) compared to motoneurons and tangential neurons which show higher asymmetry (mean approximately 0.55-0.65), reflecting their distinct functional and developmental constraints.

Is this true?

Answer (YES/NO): NO